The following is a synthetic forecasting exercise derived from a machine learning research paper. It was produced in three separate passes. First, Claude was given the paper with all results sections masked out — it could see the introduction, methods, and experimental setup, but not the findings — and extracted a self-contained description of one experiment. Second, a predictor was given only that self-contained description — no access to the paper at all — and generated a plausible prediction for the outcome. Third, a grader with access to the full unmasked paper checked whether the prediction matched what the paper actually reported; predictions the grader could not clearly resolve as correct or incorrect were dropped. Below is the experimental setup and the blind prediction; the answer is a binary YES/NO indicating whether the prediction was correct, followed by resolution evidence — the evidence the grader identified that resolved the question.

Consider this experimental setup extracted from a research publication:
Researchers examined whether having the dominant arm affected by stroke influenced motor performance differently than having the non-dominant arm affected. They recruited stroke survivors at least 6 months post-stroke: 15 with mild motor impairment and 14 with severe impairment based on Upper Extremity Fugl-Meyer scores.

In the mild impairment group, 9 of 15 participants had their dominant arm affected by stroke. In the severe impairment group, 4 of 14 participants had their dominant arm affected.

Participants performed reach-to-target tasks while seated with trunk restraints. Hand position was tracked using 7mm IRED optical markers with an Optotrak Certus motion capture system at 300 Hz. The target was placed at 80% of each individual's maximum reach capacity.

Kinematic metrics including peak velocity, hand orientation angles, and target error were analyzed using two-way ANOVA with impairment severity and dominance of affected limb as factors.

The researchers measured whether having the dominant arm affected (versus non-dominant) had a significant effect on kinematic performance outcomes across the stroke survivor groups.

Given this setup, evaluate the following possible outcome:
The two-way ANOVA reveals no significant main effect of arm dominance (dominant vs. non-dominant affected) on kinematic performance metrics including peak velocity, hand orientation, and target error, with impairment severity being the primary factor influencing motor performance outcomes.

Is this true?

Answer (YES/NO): NO